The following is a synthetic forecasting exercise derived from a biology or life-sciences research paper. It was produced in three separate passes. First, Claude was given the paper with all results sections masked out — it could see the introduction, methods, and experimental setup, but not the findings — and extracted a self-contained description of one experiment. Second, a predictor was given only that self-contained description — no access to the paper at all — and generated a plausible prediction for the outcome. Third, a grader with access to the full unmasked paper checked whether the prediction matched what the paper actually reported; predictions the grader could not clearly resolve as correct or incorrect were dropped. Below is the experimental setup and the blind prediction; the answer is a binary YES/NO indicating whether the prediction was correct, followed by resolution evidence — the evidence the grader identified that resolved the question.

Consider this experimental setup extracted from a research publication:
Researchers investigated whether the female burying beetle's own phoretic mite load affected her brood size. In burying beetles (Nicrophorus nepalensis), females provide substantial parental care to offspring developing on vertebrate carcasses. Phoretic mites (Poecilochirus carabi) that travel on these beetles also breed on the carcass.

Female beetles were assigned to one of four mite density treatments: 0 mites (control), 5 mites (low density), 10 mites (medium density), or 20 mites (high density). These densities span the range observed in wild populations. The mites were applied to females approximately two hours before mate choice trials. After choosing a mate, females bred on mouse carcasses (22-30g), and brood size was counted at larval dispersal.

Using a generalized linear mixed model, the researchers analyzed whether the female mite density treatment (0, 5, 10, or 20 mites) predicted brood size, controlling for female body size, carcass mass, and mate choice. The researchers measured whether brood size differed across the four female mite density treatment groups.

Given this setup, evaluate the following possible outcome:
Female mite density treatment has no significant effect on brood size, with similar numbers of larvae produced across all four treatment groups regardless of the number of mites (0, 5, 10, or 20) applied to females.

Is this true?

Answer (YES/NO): YES